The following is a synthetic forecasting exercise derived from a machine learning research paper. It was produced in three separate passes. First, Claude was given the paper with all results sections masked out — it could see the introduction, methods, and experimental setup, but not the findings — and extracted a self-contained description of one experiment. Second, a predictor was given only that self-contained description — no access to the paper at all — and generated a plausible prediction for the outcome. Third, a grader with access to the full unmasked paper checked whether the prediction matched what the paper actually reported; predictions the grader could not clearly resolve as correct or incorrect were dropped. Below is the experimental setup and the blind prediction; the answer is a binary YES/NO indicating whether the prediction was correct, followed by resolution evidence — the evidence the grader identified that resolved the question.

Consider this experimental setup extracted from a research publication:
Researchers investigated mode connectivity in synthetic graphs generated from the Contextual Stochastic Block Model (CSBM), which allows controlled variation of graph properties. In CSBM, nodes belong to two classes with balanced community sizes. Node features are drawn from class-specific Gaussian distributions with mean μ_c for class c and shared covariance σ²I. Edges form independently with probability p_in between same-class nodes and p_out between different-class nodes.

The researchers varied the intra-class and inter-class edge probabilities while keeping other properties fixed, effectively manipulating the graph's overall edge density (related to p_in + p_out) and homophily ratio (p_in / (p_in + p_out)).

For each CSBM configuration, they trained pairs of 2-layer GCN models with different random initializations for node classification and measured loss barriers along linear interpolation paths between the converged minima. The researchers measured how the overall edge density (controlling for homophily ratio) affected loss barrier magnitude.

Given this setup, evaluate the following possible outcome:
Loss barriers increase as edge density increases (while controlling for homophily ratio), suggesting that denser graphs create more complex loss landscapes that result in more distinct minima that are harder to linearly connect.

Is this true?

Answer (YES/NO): NO